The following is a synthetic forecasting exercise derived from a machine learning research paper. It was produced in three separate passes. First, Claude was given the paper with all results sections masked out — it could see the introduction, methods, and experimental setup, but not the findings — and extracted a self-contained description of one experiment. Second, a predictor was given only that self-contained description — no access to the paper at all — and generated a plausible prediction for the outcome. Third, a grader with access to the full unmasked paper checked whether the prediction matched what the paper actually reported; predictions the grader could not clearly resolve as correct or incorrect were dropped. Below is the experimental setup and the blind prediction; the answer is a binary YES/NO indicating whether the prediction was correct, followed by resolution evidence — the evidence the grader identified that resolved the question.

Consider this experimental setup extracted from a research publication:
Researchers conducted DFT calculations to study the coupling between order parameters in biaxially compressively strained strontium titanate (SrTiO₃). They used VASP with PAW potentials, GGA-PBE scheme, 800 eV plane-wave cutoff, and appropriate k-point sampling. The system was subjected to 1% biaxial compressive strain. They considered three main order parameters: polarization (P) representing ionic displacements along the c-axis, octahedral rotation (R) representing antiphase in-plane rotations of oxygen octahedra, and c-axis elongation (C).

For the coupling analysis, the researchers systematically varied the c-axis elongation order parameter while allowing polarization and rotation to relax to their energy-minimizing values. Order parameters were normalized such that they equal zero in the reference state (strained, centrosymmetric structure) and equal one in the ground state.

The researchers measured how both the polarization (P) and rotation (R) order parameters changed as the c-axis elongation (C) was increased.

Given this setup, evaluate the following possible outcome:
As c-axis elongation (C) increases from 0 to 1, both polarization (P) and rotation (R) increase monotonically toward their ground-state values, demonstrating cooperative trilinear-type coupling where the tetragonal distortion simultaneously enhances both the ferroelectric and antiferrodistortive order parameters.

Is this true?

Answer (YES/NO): YES